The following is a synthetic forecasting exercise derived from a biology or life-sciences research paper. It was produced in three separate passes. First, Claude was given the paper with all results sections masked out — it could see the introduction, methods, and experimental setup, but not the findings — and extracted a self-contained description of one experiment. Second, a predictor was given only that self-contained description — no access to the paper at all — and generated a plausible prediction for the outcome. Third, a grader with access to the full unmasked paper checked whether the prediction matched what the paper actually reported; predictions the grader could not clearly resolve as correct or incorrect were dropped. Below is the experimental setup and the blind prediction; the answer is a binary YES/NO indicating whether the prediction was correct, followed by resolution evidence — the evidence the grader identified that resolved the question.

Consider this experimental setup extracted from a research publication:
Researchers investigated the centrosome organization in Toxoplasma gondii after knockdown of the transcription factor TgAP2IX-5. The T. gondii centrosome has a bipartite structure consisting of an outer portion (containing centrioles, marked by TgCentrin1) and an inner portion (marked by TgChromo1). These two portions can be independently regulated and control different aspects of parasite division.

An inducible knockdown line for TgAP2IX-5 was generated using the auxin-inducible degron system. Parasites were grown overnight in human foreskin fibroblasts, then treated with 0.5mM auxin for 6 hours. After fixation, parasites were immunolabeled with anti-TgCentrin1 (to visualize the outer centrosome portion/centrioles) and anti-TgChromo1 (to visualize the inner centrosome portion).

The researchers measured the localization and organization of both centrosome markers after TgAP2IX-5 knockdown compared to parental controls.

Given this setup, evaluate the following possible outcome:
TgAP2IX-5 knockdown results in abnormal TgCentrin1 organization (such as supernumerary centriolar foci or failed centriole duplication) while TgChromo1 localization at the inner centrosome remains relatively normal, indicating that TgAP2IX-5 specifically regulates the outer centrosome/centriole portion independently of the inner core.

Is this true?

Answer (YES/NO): NO